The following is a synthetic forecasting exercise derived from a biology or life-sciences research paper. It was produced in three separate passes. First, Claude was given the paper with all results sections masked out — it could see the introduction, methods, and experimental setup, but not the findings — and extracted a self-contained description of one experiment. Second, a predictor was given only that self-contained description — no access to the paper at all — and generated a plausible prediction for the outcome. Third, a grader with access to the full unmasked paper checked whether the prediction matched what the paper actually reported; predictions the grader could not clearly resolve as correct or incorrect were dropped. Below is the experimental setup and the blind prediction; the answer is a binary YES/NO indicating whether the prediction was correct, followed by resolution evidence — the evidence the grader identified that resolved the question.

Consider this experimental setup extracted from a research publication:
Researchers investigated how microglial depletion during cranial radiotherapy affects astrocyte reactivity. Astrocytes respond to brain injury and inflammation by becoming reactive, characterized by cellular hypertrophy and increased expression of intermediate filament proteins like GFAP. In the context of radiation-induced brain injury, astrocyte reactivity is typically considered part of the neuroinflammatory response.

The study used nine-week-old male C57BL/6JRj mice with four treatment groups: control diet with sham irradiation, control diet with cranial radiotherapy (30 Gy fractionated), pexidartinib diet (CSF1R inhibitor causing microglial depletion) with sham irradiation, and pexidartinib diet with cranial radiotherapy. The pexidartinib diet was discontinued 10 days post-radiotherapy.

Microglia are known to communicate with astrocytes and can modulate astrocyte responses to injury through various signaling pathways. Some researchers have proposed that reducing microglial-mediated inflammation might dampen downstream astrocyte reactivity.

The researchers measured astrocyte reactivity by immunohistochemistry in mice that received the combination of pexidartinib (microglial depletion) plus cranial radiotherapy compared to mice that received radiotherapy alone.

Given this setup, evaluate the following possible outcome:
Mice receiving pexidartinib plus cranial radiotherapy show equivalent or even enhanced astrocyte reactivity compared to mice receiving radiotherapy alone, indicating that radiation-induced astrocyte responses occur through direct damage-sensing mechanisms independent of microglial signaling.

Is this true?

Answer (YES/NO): YES